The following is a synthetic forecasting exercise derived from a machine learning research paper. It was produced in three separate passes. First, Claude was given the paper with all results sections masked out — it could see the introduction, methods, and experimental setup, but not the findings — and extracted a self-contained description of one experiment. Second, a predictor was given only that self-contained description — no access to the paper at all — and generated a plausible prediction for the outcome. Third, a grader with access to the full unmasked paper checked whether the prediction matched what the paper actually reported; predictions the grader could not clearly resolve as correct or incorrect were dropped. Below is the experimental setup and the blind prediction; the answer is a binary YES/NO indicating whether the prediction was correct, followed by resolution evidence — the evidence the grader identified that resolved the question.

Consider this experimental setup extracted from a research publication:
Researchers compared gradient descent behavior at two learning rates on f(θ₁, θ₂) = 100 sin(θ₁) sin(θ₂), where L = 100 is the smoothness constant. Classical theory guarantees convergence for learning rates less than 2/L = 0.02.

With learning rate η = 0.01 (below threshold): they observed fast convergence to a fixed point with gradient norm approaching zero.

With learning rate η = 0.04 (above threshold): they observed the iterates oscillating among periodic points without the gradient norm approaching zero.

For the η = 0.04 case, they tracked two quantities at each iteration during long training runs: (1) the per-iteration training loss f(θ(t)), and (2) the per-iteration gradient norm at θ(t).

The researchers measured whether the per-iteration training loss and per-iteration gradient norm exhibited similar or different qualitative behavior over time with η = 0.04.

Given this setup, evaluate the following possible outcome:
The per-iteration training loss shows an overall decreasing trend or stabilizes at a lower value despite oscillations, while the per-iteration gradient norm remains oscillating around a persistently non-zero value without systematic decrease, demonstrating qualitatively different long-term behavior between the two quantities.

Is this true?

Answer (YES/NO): NO